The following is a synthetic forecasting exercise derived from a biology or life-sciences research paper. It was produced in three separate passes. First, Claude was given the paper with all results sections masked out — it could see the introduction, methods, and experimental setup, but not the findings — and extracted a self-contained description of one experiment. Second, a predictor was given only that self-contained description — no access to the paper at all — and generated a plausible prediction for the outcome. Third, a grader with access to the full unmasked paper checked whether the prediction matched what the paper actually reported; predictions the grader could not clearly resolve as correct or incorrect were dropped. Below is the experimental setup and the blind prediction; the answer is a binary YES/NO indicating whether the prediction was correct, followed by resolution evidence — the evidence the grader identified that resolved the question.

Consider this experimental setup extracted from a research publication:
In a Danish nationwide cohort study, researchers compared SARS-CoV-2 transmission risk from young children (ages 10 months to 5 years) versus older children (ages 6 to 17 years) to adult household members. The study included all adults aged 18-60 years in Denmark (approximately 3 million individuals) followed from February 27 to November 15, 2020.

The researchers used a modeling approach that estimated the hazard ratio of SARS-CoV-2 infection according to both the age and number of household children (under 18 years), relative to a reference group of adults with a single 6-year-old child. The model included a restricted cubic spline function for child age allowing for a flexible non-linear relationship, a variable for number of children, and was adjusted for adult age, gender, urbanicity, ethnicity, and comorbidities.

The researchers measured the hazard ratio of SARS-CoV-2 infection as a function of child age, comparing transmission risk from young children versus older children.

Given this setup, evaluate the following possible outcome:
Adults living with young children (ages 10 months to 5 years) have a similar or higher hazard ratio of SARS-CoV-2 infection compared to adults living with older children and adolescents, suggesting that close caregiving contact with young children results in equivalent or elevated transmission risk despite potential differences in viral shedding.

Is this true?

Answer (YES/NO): NO